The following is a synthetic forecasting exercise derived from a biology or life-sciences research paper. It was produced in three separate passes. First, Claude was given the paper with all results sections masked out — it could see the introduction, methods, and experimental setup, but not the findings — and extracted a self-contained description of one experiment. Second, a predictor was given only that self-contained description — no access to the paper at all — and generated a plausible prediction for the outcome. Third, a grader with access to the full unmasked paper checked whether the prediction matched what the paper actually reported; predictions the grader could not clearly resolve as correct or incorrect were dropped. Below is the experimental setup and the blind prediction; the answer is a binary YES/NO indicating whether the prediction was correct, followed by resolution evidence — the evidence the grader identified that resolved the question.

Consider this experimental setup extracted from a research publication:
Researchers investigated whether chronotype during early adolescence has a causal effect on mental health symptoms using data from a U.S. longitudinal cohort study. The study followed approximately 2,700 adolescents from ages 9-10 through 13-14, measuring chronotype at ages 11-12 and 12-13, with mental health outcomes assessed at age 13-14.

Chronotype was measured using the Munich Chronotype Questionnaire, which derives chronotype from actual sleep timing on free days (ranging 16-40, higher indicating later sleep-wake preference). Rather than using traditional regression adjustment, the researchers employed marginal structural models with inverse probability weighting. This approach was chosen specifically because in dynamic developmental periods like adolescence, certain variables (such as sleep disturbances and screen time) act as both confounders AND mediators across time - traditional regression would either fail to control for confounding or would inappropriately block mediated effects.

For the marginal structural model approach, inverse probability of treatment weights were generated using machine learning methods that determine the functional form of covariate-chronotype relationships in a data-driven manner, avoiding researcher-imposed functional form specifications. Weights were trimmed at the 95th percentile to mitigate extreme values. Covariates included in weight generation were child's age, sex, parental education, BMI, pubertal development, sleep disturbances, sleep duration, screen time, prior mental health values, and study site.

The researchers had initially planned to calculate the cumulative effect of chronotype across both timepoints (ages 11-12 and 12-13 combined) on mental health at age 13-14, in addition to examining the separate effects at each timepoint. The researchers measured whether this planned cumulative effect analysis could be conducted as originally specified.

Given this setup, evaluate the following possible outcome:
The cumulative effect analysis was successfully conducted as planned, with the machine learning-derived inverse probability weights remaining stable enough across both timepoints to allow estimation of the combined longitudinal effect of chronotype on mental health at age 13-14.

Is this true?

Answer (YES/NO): NO